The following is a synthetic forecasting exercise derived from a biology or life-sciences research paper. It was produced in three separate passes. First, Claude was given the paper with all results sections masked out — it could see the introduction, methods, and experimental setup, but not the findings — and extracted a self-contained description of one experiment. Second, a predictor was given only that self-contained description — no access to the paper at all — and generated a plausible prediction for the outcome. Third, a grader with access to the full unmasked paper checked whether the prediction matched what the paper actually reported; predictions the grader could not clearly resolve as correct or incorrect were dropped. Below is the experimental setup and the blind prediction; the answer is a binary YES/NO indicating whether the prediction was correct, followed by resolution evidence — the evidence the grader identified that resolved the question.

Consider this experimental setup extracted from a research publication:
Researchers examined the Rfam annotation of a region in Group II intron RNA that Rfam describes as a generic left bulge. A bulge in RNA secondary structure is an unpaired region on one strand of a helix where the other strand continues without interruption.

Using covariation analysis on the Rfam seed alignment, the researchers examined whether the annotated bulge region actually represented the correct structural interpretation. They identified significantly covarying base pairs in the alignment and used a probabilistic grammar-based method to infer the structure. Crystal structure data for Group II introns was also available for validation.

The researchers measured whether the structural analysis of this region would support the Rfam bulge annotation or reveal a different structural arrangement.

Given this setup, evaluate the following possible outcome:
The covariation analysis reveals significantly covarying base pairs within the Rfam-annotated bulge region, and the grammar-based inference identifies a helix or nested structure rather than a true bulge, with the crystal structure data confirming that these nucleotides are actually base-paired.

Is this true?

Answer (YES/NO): NO